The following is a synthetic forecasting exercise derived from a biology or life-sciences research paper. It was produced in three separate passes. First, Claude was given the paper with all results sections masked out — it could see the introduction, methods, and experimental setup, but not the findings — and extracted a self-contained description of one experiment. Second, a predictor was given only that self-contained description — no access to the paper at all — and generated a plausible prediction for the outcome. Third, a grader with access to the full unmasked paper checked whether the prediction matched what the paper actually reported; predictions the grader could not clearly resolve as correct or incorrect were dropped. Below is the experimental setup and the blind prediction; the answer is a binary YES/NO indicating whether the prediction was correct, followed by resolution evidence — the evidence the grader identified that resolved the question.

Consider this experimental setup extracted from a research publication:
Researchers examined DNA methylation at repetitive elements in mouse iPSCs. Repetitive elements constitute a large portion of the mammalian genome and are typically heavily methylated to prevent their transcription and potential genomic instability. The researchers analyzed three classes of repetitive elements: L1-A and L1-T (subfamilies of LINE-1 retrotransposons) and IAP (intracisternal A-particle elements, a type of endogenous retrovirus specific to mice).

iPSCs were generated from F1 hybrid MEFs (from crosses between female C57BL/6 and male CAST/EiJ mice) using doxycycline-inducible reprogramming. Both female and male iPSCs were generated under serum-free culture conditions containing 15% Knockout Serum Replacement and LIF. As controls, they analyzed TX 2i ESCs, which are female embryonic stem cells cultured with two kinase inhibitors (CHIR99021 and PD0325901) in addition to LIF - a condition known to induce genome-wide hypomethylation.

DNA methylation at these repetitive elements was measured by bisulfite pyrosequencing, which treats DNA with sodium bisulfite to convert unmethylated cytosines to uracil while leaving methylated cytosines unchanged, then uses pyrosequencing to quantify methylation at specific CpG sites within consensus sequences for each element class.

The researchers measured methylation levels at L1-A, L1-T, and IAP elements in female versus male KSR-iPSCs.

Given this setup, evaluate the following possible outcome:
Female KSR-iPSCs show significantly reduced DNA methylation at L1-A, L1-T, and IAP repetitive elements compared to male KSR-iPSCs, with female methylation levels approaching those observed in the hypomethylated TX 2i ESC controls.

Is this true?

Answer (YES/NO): NO